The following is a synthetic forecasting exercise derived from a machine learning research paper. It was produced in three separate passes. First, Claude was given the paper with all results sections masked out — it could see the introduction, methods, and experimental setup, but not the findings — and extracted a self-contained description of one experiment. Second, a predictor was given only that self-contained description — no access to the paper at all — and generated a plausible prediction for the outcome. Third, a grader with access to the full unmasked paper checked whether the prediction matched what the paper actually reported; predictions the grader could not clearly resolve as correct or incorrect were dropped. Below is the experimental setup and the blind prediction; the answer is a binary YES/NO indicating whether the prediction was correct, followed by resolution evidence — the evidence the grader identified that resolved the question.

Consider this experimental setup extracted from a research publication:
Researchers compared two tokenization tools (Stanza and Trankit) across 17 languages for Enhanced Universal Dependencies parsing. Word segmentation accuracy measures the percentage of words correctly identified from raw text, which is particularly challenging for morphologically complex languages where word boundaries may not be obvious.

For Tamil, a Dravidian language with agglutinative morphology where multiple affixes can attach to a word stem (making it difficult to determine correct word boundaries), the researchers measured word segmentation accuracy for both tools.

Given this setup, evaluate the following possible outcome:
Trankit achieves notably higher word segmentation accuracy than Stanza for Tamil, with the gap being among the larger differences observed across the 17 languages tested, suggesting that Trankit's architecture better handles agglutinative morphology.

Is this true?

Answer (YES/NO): YES